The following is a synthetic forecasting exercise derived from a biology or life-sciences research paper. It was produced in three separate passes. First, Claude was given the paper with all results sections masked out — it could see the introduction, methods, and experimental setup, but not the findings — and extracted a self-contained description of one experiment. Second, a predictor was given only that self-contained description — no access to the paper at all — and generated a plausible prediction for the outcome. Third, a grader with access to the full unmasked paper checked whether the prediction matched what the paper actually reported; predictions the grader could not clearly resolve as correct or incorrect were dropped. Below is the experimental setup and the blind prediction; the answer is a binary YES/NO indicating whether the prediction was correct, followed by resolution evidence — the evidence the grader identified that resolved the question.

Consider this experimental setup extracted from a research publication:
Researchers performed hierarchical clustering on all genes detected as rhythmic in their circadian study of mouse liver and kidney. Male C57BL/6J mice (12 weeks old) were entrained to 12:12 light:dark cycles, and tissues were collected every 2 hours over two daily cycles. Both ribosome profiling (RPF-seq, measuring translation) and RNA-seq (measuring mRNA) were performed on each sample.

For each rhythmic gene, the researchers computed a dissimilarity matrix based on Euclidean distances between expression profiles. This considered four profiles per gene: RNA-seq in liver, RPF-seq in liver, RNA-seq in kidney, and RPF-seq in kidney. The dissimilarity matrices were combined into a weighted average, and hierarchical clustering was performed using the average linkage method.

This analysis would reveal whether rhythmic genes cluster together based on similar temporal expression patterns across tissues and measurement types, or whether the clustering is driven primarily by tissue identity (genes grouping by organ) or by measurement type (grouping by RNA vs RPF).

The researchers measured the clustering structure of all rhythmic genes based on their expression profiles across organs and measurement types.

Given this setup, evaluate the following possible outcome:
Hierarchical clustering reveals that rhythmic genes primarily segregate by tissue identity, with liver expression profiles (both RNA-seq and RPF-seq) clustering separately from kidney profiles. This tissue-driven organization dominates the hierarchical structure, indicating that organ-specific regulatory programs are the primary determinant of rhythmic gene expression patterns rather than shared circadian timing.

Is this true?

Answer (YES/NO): YES